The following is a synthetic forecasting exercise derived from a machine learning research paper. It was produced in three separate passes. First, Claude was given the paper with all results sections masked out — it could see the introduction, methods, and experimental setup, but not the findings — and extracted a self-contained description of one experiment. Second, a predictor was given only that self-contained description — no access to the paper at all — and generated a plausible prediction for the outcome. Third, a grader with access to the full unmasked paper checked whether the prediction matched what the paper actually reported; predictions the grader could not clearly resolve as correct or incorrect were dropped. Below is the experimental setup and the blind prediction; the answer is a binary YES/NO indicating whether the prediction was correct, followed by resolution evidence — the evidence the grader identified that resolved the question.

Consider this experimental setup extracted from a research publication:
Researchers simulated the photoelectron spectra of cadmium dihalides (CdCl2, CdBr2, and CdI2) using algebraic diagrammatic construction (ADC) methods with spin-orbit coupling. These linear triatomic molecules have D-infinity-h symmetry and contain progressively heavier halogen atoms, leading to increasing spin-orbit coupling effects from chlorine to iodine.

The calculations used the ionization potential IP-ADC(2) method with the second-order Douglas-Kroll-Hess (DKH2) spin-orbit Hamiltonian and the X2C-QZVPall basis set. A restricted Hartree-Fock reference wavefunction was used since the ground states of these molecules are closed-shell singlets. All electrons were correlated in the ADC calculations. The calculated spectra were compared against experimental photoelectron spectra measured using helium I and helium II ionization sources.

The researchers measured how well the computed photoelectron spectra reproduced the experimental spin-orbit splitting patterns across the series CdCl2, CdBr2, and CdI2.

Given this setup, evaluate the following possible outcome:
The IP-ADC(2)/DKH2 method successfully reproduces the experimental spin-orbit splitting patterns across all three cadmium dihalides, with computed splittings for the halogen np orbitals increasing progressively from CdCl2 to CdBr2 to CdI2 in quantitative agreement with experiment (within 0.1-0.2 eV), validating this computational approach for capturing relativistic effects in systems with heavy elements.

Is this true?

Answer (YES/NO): YES